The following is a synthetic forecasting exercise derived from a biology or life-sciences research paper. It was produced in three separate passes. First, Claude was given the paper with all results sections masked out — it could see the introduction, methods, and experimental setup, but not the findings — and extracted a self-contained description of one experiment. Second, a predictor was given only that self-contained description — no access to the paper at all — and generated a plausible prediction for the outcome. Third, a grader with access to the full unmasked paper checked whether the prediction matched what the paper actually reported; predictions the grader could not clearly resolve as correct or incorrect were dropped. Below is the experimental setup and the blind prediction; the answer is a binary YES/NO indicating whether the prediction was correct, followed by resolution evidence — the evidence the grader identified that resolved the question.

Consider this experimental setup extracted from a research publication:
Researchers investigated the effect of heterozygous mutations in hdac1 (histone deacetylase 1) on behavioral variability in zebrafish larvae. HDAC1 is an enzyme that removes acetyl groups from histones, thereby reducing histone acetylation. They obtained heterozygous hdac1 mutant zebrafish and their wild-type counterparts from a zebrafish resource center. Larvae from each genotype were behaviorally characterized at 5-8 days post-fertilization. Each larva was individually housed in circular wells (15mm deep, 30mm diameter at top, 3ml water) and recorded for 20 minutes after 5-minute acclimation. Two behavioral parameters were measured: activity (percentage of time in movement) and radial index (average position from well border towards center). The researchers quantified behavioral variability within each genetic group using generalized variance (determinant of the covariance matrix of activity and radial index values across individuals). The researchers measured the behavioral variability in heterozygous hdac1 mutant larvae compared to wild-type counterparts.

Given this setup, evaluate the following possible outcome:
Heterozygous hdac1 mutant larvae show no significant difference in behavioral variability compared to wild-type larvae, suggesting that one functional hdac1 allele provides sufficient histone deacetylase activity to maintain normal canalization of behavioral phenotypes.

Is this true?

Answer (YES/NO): NO